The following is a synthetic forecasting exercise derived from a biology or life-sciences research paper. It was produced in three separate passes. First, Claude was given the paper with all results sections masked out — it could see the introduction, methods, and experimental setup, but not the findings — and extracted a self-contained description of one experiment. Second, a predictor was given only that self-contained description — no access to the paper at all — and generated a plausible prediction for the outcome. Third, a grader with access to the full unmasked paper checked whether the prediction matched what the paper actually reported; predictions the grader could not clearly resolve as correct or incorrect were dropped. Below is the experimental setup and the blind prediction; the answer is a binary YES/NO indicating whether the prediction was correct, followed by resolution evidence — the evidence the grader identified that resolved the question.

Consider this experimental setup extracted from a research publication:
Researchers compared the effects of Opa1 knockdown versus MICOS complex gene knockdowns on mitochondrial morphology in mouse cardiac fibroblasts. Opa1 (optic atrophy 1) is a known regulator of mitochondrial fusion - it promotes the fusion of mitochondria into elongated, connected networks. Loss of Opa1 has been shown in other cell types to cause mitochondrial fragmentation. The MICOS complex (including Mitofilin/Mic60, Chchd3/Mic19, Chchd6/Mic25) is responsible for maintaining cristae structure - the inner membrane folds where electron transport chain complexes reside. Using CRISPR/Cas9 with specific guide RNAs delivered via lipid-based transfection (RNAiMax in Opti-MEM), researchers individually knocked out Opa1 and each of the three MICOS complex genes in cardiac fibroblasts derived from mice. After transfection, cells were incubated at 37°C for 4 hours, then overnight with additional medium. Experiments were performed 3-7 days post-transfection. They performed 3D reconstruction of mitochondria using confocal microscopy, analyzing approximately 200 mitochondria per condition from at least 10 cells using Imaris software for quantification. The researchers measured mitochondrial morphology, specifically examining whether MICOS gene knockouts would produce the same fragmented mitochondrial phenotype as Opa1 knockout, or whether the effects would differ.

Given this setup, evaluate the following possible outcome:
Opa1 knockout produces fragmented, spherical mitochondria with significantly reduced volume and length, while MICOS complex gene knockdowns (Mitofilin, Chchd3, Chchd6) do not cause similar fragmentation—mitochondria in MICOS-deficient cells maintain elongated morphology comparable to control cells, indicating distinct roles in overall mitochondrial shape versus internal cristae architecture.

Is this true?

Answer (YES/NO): NO